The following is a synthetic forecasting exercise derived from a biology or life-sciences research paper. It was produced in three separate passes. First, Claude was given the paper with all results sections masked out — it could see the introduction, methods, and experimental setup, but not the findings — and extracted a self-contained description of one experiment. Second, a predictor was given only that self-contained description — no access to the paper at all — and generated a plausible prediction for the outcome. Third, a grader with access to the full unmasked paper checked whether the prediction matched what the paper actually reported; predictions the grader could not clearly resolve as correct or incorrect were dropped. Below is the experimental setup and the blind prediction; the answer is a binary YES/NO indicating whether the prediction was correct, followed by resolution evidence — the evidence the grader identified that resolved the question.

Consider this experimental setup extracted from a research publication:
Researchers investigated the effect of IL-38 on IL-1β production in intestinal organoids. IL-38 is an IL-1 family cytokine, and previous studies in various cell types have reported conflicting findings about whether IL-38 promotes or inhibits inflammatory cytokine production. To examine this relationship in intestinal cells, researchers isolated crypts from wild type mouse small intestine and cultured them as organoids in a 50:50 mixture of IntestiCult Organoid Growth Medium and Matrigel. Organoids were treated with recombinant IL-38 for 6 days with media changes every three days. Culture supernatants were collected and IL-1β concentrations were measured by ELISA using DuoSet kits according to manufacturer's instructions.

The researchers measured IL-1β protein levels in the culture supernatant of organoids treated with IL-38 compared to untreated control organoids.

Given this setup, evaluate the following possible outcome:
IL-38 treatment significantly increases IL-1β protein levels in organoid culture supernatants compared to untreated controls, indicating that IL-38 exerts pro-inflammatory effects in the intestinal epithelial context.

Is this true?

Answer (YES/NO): NO